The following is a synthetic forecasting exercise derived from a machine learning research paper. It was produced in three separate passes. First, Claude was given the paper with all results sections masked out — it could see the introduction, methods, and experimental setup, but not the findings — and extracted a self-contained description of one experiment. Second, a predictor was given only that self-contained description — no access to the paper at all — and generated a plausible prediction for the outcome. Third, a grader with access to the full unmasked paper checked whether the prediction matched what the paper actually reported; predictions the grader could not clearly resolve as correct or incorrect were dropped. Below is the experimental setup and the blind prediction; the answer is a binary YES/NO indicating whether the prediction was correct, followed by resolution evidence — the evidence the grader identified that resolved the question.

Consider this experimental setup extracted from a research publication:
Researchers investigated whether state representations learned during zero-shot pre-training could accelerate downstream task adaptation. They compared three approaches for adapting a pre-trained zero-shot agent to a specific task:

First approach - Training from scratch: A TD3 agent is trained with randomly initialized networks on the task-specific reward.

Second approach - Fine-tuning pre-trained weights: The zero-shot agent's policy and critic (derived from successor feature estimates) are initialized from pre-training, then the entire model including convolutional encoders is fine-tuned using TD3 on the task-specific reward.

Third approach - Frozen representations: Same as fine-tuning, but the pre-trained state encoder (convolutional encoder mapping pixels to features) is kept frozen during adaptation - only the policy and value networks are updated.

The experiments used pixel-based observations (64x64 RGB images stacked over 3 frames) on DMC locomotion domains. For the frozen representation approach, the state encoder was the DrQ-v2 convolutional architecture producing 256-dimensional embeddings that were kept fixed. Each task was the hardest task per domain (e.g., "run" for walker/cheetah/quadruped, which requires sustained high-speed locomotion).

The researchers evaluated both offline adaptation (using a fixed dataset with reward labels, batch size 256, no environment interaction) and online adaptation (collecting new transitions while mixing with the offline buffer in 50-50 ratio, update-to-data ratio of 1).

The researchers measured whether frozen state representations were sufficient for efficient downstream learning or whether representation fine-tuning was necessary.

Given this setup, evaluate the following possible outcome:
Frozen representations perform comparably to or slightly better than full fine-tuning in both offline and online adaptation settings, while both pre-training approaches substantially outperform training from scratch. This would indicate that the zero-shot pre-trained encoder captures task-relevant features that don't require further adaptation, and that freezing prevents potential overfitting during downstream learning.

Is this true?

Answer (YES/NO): NO